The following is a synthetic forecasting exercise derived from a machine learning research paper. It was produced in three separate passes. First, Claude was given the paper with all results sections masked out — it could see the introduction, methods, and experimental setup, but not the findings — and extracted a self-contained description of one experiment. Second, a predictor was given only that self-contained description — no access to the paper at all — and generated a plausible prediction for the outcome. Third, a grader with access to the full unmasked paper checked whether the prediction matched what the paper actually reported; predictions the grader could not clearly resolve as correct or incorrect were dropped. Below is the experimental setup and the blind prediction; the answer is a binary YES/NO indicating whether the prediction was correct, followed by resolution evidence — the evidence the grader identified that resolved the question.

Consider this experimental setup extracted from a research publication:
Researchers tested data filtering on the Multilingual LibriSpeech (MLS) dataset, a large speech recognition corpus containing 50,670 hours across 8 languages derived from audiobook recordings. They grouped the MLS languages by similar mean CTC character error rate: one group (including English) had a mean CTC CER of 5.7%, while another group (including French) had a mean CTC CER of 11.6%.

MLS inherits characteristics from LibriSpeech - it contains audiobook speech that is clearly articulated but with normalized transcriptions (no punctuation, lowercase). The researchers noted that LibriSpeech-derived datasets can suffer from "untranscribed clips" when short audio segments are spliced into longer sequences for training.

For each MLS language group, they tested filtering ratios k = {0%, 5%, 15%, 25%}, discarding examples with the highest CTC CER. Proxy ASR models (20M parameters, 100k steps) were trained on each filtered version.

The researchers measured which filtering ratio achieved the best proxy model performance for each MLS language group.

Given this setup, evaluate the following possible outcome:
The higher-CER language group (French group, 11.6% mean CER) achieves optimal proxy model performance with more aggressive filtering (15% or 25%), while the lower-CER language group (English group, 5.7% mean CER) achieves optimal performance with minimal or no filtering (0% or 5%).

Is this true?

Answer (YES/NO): NO